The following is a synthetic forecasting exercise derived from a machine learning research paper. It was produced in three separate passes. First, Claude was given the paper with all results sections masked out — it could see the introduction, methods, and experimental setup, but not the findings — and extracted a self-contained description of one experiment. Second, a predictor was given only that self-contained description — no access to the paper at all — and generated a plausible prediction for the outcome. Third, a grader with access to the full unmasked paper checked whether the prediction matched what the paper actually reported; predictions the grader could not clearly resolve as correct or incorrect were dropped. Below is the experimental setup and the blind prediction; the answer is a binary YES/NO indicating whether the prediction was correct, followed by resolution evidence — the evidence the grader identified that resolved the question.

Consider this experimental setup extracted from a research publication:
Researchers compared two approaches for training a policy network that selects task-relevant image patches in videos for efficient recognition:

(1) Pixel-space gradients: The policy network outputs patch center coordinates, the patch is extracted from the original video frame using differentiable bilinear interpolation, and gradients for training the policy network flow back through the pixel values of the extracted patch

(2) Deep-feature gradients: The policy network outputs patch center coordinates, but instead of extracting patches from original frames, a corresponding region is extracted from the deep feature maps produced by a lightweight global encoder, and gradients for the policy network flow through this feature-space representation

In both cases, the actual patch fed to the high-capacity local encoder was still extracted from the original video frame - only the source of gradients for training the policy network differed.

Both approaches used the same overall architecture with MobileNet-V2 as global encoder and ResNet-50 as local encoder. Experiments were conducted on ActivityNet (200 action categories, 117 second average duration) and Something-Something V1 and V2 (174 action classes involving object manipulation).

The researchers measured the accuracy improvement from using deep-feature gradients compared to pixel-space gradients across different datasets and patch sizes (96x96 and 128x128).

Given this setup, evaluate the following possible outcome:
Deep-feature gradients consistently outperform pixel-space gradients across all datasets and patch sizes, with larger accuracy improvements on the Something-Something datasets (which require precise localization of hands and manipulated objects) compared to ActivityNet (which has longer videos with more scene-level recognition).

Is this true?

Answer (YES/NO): YES